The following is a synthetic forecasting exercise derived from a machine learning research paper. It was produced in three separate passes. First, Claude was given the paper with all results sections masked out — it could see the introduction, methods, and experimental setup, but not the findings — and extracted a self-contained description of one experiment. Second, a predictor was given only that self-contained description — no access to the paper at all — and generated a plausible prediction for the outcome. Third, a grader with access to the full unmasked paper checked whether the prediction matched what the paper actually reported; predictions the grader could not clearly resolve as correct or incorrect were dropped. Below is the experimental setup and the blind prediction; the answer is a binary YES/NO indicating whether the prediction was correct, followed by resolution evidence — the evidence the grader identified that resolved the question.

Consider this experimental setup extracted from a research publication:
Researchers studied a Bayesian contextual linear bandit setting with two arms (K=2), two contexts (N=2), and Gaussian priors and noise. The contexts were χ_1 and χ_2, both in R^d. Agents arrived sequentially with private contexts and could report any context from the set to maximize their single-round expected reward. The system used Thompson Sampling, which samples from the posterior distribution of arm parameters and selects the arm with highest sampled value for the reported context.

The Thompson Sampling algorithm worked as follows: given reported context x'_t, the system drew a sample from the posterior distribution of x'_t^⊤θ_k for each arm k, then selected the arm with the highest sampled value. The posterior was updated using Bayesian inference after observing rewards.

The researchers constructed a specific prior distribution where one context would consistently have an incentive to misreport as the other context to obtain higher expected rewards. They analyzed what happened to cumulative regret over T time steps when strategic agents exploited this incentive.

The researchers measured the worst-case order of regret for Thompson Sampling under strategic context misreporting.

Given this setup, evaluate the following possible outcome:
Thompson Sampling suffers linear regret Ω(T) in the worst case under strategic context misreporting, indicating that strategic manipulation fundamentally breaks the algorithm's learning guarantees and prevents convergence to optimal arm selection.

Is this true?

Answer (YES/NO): YES